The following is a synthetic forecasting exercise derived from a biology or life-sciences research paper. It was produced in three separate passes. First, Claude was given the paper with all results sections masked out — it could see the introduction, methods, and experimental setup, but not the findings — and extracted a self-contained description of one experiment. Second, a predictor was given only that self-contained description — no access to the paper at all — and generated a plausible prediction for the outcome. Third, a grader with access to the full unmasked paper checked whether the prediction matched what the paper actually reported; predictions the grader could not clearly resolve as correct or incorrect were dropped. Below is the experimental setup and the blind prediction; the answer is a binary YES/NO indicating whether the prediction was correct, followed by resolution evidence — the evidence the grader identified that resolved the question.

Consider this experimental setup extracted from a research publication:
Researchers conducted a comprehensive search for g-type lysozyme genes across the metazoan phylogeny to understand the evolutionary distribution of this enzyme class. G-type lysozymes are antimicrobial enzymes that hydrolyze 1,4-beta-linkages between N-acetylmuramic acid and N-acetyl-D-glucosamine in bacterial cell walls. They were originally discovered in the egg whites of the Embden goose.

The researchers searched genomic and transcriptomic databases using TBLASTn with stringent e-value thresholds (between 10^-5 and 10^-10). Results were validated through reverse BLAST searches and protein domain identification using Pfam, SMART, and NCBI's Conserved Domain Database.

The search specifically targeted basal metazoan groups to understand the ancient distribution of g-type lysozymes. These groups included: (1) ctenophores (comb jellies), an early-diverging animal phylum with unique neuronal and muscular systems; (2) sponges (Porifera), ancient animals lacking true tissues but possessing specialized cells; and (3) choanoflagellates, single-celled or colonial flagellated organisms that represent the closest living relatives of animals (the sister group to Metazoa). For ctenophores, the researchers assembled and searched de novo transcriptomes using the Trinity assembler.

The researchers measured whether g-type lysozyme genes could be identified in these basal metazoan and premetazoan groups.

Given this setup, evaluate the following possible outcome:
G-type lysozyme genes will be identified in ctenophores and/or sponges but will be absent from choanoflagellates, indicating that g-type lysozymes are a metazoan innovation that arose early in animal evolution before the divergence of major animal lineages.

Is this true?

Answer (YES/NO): NO